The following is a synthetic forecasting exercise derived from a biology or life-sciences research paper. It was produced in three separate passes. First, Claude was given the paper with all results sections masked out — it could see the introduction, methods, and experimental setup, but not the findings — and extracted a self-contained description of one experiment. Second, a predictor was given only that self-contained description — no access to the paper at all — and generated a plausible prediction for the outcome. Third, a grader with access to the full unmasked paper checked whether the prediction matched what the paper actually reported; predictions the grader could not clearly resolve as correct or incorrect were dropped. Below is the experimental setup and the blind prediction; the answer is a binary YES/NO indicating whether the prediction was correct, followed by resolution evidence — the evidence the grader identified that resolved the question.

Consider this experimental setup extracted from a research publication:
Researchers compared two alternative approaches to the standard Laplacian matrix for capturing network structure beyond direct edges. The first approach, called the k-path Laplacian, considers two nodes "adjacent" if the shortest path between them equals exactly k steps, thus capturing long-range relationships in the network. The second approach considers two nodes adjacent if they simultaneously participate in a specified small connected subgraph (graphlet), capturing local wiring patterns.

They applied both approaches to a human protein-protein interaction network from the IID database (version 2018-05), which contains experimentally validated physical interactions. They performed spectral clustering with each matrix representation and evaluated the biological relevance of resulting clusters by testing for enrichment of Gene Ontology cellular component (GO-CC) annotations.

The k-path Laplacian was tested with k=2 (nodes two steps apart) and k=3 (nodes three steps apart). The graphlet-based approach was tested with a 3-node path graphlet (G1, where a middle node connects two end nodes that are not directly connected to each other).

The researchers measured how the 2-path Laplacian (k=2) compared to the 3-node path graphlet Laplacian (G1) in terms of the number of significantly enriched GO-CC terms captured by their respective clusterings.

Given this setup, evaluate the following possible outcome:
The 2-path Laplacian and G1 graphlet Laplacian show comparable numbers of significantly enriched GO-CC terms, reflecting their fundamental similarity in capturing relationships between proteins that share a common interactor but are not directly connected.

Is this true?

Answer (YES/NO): NO